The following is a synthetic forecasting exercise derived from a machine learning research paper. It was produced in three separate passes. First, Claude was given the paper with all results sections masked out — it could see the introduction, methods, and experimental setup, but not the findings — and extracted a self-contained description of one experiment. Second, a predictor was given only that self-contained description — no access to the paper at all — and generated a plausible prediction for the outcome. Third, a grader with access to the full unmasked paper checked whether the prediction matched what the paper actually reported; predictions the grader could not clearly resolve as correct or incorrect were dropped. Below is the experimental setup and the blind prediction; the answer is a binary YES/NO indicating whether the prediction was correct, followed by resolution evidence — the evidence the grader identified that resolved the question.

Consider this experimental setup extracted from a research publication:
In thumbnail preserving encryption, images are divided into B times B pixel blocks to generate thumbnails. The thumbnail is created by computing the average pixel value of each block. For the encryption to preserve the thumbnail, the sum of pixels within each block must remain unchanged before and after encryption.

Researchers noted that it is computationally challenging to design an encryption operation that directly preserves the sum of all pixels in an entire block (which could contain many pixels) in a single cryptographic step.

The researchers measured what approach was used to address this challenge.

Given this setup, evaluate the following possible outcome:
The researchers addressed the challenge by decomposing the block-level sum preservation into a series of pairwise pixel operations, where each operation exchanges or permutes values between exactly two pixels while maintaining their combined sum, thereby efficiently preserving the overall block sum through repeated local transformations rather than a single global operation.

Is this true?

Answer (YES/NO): NO